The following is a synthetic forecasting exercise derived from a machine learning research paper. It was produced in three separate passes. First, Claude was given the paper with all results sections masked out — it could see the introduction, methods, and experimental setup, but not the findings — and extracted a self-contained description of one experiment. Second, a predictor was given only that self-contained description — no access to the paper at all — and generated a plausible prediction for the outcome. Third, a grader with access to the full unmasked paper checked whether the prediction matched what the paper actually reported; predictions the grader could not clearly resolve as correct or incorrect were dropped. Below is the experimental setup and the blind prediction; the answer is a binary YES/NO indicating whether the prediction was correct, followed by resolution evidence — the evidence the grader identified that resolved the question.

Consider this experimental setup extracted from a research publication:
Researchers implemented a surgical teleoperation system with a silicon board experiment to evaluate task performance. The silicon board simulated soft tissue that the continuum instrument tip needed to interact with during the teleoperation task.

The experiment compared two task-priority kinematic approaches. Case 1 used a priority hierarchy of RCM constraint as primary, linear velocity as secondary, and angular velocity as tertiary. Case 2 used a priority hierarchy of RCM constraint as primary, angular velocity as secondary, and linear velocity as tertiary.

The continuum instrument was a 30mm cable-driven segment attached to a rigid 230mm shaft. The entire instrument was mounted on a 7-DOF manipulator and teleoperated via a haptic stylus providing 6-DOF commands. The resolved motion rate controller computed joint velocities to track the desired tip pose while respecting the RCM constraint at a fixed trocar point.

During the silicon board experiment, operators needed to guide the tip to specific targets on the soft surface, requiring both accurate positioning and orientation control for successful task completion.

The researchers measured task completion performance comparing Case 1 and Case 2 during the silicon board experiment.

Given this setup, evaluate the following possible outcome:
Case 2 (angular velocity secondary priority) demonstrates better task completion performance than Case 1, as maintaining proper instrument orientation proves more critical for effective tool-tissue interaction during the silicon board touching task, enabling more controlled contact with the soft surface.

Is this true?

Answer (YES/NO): NO